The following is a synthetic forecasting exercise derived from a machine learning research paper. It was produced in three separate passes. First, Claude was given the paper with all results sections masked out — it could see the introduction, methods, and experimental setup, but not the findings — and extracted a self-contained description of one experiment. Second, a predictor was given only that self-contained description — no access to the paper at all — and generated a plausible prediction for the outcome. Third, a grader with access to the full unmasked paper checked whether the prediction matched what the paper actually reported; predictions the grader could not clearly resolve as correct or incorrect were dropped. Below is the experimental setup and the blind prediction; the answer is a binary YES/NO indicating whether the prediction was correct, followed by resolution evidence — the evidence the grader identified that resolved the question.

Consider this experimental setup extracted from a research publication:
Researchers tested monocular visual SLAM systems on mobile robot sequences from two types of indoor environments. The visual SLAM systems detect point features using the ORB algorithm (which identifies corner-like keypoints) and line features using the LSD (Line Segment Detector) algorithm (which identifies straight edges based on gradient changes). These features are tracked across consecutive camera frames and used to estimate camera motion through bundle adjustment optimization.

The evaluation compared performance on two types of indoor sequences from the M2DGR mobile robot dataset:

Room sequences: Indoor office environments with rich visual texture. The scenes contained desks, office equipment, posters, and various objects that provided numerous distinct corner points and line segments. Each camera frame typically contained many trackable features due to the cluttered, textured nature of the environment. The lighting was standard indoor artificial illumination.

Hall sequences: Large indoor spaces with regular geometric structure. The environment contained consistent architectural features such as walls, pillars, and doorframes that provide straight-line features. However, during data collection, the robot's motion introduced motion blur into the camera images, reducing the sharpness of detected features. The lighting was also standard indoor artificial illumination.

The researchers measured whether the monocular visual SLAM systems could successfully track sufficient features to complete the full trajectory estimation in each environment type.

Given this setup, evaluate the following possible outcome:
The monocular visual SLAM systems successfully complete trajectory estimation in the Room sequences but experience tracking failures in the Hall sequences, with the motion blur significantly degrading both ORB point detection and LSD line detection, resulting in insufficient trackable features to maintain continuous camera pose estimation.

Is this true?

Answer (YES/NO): NO